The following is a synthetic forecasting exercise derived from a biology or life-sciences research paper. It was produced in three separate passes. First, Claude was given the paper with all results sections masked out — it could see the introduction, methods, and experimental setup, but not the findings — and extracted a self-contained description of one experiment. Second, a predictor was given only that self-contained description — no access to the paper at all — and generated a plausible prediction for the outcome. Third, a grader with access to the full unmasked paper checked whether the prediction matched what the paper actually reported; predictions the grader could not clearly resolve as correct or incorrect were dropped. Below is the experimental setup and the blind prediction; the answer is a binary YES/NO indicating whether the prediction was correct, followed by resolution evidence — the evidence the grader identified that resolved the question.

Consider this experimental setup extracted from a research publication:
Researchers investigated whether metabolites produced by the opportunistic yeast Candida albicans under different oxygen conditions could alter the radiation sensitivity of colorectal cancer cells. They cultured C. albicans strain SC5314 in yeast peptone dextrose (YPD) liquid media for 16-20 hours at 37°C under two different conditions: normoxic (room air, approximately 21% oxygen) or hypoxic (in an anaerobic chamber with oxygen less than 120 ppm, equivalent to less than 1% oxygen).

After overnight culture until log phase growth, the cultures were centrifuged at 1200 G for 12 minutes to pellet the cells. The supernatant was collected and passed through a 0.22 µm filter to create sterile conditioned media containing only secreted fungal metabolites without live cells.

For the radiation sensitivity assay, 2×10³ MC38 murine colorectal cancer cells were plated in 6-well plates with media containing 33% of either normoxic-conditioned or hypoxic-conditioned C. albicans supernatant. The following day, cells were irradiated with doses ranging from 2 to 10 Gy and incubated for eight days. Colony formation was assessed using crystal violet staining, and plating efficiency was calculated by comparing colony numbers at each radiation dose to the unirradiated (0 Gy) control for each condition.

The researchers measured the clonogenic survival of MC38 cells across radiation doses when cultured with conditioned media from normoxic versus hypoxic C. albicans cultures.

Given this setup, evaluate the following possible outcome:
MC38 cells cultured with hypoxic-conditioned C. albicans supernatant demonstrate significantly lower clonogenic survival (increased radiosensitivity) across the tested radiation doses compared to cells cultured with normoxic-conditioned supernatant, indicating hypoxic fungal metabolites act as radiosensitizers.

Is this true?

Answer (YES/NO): NO